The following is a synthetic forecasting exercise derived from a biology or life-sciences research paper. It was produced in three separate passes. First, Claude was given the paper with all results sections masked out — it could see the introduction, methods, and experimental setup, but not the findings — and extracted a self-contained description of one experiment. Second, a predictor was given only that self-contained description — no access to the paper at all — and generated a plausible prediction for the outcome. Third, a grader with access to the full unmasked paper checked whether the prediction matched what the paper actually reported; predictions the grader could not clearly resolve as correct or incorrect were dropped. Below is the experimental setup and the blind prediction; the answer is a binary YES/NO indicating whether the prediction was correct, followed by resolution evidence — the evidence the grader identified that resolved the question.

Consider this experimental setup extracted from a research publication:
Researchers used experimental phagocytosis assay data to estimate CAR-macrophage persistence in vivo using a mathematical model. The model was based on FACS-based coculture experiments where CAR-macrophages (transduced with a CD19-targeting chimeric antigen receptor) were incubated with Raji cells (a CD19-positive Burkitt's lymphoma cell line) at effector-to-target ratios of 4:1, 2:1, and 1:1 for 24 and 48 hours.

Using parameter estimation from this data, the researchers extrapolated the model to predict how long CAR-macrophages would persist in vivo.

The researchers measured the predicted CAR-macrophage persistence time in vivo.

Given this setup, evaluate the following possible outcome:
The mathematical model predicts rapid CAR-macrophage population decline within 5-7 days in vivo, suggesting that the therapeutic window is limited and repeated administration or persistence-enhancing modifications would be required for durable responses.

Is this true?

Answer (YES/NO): NO